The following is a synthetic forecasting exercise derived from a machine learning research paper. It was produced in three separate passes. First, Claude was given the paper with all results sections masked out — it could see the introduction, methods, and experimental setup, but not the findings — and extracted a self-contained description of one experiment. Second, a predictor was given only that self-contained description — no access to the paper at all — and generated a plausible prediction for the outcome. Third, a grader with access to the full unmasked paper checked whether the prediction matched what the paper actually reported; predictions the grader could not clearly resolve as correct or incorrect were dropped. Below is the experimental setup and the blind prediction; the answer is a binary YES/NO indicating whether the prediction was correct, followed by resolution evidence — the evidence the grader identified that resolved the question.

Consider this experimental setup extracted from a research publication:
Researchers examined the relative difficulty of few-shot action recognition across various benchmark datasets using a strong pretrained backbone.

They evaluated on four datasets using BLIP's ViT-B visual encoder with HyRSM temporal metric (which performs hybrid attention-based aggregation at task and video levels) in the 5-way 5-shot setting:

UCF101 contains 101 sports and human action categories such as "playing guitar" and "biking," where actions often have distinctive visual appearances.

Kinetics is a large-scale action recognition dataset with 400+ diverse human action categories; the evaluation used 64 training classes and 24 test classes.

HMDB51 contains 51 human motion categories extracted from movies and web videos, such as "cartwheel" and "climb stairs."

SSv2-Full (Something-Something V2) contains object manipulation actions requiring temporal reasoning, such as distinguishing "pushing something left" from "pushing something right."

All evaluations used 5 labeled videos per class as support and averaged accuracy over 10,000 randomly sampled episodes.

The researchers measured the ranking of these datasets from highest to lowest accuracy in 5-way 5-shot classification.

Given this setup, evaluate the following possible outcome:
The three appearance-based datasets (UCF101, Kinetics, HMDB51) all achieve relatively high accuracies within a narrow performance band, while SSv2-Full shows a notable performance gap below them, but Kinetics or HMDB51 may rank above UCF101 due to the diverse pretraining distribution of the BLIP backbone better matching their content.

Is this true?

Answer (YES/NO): NO